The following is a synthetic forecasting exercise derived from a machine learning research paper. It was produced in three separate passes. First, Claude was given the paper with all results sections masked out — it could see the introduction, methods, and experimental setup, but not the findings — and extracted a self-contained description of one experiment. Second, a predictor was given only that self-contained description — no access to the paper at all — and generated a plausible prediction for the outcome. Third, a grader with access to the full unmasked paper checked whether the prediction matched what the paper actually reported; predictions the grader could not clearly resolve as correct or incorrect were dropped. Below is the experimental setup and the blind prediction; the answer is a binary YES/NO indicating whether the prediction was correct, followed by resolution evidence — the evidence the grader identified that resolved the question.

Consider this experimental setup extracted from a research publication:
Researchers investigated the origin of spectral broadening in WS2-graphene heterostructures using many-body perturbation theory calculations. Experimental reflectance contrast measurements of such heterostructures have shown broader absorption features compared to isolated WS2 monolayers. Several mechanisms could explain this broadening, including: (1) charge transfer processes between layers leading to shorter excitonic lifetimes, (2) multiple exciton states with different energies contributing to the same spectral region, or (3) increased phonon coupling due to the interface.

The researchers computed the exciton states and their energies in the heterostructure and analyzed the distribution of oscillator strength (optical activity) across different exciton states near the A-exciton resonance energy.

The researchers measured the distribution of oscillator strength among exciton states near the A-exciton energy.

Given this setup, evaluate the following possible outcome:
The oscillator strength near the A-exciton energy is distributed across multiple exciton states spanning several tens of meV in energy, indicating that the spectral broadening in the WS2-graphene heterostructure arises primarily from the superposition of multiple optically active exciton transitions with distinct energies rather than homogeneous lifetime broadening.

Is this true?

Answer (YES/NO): YES